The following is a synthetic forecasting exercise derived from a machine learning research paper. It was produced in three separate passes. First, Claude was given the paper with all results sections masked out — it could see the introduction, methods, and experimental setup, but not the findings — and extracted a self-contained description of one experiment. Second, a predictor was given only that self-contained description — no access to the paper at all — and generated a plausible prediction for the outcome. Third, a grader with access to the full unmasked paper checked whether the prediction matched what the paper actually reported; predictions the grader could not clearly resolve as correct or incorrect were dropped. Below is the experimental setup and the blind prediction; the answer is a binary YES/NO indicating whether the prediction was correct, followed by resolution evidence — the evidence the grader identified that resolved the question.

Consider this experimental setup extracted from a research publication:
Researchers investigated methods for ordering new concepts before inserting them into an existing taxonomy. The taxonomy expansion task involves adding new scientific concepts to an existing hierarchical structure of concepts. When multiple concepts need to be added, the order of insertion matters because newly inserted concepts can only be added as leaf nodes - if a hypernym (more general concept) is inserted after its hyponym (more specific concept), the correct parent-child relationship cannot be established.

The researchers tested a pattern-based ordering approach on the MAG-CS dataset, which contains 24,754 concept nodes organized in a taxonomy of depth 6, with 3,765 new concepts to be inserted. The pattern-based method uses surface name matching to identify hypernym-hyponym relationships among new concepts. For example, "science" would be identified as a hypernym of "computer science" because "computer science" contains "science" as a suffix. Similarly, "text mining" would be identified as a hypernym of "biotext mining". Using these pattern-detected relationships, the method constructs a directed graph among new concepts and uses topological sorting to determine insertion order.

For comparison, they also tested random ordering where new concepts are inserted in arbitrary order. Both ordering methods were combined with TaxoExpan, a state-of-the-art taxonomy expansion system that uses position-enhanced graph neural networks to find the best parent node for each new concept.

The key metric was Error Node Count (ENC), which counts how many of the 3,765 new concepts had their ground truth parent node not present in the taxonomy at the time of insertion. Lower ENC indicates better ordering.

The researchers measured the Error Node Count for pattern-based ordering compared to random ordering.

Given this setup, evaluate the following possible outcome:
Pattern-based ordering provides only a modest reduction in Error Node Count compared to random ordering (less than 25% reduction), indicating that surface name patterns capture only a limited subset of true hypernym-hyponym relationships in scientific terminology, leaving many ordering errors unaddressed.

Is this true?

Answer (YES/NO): NO